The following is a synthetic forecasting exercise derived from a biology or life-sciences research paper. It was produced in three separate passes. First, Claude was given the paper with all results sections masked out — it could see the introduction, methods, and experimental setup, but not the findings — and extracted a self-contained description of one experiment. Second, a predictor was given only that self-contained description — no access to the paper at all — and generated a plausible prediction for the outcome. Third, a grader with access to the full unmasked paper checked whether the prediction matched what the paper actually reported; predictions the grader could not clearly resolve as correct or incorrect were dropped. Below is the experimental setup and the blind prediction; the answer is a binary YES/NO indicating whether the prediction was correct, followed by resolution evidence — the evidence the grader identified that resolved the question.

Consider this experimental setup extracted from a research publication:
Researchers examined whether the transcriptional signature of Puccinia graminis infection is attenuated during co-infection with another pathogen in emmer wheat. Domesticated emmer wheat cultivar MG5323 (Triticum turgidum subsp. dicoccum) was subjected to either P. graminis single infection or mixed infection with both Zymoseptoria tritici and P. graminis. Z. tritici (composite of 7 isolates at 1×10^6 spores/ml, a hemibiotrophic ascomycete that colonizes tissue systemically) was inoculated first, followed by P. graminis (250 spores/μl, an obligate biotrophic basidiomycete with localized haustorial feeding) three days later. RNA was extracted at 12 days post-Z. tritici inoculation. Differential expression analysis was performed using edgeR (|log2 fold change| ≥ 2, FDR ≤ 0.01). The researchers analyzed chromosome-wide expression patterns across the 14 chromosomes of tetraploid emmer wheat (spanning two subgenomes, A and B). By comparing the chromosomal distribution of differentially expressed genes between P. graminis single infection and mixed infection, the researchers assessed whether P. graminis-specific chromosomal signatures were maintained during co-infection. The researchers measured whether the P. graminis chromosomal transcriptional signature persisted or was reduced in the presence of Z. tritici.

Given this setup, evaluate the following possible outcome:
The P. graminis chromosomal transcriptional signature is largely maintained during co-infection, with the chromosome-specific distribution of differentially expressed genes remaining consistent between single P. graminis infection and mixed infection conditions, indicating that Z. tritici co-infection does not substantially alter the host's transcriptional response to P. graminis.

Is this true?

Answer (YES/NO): NO